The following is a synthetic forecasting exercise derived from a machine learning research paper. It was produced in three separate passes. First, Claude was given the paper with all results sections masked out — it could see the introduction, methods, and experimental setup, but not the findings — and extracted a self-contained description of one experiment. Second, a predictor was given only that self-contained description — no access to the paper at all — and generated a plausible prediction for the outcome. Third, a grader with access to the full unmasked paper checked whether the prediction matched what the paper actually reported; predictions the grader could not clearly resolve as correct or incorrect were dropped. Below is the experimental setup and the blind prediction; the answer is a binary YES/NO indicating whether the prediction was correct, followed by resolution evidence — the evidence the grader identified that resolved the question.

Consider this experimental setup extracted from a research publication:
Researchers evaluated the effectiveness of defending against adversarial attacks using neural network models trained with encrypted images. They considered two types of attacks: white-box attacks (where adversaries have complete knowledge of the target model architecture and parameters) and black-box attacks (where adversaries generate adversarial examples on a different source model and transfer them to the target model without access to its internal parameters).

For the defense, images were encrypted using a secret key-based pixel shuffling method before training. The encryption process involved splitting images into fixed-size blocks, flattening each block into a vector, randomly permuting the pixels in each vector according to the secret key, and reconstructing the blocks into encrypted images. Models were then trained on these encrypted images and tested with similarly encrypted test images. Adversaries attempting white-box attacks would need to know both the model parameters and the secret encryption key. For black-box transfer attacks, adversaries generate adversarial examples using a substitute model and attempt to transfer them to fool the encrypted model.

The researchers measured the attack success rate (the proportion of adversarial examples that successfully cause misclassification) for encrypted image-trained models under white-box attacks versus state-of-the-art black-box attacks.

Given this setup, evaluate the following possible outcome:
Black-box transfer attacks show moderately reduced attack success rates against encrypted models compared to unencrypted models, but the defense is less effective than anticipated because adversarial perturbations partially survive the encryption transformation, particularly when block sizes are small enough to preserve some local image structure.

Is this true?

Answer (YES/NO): NO